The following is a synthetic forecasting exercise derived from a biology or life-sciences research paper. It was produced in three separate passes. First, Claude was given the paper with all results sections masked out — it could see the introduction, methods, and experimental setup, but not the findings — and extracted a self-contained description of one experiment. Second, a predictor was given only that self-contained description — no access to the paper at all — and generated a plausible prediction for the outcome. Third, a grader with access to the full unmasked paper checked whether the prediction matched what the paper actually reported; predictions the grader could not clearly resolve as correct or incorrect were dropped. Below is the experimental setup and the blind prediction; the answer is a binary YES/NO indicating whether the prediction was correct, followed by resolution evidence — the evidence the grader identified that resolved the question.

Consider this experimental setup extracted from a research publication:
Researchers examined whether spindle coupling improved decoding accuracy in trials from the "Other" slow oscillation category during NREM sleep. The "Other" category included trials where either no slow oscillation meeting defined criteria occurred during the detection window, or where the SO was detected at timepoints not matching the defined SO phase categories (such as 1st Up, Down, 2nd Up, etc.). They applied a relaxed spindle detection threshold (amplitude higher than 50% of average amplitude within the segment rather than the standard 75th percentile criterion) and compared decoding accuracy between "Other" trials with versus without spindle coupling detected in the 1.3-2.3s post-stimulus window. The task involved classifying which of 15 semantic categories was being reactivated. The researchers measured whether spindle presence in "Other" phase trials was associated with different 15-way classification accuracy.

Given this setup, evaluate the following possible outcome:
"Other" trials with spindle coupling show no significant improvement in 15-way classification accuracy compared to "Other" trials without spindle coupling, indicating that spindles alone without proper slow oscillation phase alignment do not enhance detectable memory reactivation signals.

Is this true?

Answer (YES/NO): NO